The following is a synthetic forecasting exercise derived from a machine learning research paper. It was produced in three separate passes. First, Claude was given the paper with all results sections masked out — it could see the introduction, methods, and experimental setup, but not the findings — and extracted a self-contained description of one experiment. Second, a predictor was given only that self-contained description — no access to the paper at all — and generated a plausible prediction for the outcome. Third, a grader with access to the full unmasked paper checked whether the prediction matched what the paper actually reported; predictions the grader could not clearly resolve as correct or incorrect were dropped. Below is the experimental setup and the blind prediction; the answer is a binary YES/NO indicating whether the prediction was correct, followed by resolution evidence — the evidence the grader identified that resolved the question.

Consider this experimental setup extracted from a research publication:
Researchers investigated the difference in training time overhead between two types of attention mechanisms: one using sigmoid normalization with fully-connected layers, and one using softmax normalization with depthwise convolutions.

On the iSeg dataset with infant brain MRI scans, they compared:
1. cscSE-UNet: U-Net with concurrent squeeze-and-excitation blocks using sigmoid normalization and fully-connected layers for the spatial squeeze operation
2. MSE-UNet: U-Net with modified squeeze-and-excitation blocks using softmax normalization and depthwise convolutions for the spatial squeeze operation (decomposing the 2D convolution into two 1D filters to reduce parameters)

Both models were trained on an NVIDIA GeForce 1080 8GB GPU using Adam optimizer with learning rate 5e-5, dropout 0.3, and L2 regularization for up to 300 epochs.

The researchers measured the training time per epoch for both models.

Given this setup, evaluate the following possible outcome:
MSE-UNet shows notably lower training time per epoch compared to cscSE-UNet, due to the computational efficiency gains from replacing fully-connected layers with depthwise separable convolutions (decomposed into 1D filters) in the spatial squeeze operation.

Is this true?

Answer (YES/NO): NO